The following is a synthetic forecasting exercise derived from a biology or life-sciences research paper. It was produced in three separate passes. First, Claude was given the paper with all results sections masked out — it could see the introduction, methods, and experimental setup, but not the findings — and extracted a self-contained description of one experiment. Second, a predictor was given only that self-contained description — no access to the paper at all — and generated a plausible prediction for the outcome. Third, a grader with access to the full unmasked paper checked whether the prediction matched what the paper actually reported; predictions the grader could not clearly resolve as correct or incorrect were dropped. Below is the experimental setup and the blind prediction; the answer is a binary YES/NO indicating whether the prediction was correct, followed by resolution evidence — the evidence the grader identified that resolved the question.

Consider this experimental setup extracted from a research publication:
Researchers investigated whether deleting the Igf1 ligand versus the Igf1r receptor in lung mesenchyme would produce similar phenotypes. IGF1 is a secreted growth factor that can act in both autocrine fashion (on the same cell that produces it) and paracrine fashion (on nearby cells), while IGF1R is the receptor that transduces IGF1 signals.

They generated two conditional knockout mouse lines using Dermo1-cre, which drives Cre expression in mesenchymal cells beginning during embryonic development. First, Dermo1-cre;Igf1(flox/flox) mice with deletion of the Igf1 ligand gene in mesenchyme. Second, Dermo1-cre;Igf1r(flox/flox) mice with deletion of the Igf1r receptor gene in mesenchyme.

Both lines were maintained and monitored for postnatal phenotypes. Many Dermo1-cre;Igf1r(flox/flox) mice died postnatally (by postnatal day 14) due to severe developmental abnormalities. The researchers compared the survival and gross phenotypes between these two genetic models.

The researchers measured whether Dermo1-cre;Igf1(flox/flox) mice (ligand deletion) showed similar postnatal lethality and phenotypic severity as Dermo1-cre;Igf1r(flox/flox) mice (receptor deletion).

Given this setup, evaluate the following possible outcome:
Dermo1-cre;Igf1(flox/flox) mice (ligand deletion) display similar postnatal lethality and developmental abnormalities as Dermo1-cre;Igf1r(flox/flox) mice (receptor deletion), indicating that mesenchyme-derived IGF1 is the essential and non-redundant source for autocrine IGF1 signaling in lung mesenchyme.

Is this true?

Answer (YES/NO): NO